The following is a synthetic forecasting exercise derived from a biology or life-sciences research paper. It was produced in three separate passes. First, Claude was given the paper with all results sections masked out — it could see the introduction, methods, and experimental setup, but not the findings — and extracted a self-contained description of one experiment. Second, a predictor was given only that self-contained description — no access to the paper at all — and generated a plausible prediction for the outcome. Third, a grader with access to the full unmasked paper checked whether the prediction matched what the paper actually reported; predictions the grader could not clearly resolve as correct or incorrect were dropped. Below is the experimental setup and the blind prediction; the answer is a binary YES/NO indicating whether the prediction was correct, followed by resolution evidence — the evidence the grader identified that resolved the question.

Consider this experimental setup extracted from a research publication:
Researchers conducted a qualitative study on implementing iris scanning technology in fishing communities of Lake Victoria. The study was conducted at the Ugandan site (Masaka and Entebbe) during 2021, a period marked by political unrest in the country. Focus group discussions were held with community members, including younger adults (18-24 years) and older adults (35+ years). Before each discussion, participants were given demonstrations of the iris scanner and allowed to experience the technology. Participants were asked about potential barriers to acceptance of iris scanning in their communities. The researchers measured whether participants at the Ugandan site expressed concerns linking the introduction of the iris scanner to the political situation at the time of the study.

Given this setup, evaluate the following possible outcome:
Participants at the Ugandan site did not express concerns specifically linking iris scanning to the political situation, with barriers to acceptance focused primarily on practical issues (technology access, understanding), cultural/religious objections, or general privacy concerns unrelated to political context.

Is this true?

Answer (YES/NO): NO